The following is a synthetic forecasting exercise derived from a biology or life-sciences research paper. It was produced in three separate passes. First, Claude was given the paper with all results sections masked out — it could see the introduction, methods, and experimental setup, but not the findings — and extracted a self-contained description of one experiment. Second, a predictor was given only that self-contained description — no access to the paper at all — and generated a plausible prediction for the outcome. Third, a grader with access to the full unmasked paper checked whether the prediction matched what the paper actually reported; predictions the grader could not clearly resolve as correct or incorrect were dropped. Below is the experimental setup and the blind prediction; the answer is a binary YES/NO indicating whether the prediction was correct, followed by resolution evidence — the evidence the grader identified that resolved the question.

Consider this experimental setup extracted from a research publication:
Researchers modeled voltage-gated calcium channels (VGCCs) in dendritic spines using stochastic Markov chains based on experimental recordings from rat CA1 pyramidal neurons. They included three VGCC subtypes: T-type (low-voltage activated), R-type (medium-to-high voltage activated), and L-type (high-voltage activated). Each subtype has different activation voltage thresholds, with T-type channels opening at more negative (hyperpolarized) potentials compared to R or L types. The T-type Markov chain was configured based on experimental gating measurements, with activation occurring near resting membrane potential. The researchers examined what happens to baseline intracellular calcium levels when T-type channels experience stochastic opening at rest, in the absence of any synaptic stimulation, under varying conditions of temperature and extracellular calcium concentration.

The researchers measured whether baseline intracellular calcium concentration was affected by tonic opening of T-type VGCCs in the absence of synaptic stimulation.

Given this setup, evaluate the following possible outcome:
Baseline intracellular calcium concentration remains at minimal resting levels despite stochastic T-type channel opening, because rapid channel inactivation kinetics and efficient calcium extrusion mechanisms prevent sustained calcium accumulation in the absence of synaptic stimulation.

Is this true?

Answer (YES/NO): NO